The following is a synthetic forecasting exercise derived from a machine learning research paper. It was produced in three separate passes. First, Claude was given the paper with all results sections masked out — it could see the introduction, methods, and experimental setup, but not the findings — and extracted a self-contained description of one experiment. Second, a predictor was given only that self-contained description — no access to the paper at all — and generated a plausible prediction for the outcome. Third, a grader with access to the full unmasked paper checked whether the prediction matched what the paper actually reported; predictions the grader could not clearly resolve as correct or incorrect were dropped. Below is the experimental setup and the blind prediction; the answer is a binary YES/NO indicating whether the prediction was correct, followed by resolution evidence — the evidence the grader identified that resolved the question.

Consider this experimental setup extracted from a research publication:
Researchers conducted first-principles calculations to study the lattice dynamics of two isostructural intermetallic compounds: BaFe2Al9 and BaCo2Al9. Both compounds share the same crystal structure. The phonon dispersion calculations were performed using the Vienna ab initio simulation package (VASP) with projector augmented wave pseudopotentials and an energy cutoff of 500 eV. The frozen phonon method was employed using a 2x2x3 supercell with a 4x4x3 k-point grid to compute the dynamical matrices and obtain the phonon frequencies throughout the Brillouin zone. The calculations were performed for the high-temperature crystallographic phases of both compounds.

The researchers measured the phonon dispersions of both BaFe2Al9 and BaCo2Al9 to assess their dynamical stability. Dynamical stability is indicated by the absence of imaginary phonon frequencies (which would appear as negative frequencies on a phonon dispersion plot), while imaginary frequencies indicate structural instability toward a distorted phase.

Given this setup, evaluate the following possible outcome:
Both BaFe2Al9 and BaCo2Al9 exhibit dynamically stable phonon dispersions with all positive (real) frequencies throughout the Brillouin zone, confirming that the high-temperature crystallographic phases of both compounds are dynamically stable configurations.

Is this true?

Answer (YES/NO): YES